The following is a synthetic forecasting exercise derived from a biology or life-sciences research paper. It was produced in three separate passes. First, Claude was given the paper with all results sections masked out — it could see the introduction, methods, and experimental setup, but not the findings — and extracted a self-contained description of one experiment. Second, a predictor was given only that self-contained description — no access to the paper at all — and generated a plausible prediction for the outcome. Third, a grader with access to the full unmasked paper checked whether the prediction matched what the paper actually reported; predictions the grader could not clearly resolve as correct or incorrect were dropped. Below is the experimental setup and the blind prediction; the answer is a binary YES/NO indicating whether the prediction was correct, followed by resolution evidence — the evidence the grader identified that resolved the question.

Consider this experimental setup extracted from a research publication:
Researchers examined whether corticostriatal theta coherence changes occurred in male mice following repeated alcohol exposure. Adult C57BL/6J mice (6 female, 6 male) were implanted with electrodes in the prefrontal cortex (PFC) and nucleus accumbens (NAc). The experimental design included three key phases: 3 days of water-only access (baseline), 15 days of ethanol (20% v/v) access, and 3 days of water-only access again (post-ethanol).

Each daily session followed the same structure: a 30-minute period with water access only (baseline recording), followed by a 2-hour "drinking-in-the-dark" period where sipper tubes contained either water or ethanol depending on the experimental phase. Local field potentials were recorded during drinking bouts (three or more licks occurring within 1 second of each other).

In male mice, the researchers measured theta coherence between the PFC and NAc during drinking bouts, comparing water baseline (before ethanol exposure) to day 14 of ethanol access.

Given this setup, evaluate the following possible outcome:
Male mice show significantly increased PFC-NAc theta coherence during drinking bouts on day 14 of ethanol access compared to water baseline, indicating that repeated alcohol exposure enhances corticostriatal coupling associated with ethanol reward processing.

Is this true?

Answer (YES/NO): NO